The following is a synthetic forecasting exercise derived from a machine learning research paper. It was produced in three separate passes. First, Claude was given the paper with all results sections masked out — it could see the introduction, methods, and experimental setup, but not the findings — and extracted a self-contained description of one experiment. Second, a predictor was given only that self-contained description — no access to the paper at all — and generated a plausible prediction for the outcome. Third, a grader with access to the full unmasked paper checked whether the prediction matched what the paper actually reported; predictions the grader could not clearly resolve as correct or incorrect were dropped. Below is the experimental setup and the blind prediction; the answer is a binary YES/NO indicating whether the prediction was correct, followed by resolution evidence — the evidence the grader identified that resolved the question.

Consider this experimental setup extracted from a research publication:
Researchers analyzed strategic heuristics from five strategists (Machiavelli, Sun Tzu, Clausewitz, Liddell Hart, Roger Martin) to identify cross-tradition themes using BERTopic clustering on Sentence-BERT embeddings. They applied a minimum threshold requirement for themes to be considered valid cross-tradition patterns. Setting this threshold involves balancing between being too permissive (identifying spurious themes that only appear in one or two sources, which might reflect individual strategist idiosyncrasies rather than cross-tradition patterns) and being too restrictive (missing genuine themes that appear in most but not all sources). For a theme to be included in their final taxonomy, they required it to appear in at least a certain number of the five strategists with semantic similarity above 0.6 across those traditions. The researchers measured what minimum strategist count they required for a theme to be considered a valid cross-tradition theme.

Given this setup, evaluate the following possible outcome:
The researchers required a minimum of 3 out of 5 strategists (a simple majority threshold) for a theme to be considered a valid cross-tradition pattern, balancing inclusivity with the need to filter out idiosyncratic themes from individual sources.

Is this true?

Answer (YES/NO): YES